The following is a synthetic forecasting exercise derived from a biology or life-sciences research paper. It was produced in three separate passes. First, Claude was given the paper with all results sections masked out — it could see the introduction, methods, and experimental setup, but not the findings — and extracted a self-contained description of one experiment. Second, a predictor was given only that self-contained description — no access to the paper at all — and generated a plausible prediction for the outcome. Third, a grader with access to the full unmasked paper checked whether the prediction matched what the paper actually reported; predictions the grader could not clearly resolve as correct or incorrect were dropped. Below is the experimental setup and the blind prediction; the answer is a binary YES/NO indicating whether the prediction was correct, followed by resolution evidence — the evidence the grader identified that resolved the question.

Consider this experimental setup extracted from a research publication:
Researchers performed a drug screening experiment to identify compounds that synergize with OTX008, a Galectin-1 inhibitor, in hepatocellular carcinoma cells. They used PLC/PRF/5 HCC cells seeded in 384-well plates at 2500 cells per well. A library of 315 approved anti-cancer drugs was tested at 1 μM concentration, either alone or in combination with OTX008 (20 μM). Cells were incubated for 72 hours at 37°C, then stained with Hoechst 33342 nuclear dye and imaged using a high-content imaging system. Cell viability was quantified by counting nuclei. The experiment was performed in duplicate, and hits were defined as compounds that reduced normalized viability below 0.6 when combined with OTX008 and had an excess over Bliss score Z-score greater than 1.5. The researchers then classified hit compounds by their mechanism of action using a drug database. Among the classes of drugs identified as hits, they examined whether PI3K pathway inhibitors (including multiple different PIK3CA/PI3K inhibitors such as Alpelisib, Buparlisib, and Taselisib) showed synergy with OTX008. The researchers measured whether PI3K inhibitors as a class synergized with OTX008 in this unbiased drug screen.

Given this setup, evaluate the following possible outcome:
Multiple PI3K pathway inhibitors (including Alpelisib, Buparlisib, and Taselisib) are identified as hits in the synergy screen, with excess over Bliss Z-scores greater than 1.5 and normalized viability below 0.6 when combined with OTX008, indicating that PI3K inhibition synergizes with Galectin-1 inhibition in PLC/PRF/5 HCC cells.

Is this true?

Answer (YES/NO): NO